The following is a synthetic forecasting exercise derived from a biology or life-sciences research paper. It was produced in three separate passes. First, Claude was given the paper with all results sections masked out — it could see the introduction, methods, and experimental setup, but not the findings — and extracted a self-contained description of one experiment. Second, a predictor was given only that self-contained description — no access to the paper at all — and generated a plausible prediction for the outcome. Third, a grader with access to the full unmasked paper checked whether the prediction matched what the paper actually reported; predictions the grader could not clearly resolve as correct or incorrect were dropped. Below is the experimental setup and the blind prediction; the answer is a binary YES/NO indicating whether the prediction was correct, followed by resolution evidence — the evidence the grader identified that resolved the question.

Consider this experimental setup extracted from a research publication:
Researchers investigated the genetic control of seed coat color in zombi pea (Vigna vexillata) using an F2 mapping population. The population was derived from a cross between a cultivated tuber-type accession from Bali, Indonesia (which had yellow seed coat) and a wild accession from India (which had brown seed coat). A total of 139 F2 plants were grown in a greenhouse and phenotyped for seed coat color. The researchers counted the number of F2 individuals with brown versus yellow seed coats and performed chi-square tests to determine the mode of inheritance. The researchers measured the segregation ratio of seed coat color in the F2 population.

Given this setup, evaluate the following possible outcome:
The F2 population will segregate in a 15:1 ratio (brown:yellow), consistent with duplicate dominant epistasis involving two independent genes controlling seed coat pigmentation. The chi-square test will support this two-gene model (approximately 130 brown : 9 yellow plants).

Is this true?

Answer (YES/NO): NO